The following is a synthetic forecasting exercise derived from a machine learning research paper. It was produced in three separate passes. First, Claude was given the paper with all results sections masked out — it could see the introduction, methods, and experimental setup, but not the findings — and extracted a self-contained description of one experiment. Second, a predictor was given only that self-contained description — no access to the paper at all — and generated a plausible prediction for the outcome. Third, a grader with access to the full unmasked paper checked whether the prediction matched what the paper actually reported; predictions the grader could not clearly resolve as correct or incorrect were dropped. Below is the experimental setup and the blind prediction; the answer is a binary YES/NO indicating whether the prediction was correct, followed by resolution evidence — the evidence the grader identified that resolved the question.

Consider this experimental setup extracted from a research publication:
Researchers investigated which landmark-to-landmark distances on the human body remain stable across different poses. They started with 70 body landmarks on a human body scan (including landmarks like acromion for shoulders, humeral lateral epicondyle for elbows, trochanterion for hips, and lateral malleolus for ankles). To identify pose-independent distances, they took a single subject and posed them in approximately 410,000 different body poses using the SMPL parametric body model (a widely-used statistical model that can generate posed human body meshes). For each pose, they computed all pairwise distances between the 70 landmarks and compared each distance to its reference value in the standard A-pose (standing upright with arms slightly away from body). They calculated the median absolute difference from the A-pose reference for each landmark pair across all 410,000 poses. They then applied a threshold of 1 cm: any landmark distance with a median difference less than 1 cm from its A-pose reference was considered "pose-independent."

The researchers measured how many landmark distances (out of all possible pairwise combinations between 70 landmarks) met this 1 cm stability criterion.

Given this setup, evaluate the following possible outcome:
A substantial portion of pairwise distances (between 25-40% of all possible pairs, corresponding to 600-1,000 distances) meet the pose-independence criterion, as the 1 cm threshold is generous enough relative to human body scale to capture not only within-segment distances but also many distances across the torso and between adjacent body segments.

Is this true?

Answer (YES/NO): NO